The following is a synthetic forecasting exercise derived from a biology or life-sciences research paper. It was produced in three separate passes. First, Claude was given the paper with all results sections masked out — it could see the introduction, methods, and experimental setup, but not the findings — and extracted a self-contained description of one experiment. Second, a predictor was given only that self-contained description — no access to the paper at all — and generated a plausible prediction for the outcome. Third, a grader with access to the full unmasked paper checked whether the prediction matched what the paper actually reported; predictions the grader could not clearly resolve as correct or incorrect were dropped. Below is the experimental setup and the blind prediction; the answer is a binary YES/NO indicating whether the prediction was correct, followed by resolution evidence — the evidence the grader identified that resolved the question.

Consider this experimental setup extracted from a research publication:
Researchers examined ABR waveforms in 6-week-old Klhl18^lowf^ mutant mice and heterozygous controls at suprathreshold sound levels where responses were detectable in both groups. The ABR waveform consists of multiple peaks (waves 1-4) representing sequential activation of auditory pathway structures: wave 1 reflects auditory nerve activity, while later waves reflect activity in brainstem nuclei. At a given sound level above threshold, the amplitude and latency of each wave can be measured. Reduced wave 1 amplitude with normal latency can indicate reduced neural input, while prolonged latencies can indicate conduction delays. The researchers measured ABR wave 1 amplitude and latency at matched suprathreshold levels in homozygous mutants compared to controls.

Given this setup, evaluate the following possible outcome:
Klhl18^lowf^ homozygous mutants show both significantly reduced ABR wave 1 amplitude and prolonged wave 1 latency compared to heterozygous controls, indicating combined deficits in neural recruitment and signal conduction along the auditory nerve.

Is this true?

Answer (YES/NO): NO